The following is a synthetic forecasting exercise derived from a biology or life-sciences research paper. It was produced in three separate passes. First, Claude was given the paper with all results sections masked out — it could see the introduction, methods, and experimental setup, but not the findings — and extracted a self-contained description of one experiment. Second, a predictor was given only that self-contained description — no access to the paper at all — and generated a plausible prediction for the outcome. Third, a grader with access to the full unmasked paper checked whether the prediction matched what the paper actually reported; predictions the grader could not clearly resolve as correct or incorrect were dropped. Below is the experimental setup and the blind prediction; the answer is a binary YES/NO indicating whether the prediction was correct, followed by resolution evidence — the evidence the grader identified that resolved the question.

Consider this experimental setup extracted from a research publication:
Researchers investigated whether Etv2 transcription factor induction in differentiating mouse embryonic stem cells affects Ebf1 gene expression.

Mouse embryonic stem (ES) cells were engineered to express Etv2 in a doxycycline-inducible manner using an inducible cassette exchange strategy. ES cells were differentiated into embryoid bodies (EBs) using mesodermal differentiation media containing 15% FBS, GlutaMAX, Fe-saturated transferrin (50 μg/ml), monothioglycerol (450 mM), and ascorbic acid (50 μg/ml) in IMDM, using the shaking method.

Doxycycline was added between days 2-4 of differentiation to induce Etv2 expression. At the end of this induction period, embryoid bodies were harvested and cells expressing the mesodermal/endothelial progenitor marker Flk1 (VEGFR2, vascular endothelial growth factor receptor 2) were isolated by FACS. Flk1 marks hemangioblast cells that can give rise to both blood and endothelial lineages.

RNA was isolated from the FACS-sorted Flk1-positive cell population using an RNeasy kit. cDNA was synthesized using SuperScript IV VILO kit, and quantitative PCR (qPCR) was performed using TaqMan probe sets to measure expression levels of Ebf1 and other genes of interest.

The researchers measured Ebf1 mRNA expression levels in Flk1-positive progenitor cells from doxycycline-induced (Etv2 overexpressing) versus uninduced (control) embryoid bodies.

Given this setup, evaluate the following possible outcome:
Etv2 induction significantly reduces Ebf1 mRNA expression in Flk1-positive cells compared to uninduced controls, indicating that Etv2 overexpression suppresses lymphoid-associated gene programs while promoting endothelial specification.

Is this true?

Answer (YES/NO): NO